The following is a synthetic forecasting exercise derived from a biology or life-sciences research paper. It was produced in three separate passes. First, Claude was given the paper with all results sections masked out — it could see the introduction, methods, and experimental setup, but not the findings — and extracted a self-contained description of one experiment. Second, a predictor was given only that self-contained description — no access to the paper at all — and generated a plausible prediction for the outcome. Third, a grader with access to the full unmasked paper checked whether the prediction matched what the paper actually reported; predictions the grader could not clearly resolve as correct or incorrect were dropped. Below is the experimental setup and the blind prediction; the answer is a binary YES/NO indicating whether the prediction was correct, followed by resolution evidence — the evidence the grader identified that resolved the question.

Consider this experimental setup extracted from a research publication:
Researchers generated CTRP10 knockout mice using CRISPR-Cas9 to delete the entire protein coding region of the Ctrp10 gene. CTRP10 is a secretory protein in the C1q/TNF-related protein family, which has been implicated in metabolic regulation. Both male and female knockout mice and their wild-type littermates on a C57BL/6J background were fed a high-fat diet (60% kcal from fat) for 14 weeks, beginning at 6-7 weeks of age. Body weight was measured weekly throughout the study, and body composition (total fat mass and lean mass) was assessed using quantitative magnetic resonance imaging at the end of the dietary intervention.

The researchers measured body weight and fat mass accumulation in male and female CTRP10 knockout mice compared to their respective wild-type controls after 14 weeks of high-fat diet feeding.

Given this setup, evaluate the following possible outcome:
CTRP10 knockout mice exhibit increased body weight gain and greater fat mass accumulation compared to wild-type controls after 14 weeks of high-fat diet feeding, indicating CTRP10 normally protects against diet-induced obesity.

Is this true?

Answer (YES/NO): NO